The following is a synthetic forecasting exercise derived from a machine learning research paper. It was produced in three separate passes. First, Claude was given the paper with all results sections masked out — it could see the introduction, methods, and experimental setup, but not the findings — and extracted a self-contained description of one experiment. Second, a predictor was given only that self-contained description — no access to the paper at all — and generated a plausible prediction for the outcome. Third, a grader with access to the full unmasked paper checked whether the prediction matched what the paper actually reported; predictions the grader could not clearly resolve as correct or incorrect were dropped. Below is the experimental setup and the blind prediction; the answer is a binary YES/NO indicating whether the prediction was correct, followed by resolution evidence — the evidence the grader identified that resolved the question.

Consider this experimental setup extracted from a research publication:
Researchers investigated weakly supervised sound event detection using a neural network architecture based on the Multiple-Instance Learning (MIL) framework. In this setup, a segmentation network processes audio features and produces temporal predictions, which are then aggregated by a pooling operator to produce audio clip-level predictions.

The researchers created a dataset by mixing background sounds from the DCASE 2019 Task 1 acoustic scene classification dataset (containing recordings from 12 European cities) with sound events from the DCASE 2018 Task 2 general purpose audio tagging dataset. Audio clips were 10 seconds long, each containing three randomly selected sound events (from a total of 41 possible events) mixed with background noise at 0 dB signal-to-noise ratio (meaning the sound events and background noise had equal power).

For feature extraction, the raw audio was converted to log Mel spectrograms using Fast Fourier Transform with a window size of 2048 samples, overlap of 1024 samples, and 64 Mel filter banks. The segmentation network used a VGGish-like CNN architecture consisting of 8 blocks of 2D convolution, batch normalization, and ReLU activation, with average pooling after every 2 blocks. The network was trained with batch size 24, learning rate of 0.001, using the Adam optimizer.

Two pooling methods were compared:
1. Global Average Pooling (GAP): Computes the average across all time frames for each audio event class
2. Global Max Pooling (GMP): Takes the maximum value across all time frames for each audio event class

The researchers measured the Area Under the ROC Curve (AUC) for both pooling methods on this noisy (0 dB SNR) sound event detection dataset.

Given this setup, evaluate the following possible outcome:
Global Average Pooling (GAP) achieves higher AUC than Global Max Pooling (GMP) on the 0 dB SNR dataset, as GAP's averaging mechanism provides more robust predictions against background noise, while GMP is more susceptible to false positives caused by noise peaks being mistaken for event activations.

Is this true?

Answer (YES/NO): YES